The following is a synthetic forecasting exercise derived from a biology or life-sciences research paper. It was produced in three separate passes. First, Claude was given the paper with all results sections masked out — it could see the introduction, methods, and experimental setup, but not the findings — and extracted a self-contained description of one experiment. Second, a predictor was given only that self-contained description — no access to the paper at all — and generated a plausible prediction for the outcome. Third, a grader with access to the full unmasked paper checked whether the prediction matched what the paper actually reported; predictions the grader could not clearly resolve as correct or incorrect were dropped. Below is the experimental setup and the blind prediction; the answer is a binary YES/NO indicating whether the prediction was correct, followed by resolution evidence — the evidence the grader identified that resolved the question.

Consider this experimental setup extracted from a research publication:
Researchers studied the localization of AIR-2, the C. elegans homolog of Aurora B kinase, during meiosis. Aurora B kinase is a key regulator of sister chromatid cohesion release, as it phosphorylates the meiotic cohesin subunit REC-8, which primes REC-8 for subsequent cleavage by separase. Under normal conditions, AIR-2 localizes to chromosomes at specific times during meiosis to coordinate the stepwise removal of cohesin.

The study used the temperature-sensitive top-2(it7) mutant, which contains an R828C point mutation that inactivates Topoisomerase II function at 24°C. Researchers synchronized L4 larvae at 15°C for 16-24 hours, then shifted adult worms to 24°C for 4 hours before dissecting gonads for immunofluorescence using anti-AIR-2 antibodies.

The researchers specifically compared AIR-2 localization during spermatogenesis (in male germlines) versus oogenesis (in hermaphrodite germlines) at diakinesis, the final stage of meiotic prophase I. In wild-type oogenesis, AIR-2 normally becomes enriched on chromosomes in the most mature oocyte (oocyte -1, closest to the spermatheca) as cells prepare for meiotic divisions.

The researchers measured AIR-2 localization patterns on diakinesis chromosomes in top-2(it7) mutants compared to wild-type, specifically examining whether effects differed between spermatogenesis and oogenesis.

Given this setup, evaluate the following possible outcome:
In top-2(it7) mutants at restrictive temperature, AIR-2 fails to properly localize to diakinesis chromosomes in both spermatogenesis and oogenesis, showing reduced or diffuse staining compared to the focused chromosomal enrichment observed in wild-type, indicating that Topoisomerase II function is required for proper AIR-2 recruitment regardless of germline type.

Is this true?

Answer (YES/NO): NO